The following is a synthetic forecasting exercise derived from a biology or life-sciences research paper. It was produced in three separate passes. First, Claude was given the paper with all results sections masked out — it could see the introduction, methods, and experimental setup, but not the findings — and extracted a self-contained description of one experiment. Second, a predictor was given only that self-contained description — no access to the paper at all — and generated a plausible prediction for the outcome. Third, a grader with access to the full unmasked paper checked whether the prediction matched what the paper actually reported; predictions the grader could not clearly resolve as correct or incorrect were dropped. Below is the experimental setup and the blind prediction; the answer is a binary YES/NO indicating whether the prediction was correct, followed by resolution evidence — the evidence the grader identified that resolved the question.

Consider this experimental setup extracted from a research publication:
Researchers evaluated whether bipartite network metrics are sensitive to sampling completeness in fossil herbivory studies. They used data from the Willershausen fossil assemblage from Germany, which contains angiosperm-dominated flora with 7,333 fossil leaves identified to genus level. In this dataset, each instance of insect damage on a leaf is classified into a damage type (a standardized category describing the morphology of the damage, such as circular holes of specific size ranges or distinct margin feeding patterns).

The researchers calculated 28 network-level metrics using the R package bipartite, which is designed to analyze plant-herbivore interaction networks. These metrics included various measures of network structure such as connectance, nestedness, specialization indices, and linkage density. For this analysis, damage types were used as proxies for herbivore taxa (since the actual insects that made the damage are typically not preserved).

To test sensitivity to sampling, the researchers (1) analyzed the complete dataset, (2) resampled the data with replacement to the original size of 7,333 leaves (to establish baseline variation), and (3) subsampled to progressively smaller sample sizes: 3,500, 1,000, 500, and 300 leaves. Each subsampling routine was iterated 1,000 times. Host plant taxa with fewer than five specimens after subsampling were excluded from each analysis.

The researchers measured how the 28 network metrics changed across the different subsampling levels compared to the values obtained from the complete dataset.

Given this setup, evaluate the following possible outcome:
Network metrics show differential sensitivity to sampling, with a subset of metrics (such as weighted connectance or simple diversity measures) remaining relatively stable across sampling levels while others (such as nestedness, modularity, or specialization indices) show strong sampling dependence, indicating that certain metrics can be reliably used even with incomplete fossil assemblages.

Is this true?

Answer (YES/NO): NO